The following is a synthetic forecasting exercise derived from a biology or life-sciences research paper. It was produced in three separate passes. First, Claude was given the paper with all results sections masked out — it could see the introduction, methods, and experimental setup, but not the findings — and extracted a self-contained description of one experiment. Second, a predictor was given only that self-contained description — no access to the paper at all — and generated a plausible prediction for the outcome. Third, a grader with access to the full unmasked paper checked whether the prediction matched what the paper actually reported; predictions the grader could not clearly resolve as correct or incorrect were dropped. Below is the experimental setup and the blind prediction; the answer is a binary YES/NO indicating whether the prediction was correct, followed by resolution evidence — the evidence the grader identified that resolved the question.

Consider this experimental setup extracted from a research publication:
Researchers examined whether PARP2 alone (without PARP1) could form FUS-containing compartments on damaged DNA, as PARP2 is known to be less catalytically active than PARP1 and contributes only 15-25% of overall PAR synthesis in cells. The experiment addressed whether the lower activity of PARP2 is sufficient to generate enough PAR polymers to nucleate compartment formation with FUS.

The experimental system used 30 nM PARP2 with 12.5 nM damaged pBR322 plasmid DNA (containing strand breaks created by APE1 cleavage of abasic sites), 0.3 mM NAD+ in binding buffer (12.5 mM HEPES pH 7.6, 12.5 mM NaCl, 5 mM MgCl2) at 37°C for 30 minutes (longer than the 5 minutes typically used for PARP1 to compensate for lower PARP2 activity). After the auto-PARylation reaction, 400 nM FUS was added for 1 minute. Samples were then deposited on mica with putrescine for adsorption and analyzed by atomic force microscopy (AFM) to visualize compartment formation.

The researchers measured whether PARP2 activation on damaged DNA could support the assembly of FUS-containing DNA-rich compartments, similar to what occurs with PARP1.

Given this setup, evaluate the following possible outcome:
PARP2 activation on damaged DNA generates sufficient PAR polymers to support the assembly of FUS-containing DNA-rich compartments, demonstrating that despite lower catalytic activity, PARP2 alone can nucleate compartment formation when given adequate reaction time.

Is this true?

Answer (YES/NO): YES